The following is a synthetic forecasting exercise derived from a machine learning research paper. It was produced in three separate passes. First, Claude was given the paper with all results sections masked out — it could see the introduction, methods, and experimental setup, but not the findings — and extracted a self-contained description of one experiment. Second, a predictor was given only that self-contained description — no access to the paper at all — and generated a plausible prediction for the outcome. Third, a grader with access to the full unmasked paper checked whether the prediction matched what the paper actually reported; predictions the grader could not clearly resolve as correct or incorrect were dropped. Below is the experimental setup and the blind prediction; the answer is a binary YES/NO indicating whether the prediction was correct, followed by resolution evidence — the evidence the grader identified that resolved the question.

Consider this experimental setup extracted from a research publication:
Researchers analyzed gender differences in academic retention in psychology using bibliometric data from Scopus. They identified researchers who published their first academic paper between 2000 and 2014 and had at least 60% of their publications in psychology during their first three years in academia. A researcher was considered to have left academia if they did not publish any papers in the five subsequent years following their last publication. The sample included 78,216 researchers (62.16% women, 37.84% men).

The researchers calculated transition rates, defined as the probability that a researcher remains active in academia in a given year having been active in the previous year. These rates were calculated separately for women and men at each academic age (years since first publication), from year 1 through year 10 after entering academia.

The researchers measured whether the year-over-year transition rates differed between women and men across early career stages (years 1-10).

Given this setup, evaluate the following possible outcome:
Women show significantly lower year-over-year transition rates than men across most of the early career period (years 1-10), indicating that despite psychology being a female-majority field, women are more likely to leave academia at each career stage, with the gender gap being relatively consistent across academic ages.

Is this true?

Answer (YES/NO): NO